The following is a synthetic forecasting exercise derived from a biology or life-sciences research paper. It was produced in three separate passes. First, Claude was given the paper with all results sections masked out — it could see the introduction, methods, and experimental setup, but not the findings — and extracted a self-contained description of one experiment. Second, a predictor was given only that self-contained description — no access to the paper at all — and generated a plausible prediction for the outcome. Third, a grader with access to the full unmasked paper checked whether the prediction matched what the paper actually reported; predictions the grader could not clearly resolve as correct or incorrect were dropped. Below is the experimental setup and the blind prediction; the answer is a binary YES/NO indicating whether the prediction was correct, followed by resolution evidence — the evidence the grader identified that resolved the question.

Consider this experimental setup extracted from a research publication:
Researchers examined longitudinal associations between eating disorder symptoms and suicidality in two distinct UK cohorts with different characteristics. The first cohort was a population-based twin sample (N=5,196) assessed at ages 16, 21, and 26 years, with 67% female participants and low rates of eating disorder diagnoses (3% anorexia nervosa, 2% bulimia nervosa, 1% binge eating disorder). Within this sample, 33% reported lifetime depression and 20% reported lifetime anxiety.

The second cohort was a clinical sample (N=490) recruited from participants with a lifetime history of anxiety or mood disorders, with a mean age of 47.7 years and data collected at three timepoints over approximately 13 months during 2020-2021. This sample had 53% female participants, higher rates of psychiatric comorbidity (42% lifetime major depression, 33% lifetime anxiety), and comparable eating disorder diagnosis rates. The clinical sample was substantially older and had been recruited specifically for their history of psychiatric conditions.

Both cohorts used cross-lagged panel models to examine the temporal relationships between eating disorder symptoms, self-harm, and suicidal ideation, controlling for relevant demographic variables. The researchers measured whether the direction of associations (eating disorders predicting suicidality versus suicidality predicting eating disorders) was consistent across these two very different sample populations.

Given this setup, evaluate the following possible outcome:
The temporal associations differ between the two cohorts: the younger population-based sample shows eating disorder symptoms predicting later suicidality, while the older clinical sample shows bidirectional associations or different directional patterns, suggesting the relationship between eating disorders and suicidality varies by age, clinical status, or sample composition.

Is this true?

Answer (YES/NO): NO